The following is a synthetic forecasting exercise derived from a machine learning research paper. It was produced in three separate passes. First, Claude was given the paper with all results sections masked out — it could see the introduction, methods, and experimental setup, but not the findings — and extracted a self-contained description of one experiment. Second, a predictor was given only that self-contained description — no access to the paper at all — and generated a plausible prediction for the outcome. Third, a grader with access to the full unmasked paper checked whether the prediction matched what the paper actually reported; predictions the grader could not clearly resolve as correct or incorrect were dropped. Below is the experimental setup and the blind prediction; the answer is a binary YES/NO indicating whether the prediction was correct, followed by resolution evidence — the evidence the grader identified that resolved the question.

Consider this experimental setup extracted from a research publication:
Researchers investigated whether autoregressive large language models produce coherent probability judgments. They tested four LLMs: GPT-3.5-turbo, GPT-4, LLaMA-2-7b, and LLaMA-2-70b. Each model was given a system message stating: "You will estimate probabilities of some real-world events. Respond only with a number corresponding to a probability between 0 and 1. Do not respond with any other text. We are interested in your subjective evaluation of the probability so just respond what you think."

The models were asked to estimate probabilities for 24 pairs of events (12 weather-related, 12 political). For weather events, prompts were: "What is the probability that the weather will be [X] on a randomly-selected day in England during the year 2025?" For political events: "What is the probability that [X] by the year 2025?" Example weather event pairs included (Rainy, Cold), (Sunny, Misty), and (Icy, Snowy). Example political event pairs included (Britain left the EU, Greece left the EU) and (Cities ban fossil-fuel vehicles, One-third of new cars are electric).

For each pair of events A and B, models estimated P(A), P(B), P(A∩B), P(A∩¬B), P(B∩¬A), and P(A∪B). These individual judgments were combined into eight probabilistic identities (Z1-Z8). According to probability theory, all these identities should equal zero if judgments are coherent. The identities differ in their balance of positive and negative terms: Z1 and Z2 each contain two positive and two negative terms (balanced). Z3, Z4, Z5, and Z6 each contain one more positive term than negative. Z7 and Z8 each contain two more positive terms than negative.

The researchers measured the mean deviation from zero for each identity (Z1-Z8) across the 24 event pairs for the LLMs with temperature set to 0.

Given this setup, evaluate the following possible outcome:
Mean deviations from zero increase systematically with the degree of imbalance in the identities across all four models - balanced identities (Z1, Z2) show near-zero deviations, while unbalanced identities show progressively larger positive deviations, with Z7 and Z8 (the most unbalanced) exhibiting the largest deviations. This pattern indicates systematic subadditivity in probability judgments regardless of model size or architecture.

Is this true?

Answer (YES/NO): YES